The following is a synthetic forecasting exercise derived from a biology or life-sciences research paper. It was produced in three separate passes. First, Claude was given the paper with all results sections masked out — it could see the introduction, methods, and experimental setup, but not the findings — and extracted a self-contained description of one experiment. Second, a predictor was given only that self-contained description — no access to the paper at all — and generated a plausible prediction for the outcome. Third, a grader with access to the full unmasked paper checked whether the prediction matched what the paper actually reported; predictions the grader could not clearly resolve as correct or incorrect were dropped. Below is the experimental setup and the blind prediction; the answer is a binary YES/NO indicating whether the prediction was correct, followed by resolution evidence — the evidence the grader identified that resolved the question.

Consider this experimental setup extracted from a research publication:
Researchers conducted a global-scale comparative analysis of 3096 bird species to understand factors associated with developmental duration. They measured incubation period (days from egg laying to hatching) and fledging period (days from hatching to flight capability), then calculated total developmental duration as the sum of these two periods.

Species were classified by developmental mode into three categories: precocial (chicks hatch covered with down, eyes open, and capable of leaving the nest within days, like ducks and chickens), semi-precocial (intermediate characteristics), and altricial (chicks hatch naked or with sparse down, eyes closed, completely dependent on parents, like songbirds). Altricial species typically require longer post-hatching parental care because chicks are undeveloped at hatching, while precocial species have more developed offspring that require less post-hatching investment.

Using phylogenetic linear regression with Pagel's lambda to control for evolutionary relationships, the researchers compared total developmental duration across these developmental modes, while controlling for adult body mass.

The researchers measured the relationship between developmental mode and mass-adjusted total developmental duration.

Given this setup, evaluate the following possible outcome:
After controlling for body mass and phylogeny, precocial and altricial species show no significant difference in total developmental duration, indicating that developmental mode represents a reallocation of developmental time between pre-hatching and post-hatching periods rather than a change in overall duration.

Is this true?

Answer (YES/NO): YES